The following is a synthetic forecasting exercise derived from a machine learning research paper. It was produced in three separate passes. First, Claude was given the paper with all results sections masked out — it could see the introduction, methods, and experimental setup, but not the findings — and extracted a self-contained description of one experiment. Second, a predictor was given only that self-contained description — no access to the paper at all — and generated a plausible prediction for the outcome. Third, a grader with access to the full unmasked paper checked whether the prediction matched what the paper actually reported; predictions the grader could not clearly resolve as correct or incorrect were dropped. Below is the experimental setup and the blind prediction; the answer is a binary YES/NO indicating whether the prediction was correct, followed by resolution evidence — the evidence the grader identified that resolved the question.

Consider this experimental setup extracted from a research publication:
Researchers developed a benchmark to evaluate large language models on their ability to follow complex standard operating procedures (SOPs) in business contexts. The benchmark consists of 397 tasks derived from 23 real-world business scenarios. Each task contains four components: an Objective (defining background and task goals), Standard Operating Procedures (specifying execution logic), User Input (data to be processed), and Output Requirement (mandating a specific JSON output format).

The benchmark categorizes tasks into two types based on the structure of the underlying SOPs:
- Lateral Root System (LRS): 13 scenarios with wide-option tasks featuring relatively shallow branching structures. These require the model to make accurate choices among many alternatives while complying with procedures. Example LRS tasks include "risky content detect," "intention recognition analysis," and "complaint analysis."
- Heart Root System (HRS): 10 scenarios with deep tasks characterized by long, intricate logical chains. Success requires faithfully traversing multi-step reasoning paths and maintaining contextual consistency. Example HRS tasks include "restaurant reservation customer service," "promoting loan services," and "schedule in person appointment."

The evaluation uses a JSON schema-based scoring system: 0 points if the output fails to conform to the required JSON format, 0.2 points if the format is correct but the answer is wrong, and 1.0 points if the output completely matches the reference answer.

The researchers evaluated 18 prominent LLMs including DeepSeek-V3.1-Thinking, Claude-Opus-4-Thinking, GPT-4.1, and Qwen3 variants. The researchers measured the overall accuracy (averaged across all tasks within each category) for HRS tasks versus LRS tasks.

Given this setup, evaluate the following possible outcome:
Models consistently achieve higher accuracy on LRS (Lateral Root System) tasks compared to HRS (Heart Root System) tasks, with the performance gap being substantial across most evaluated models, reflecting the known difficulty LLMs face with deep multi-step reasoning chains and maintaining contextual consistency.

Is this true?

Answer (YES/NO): NO